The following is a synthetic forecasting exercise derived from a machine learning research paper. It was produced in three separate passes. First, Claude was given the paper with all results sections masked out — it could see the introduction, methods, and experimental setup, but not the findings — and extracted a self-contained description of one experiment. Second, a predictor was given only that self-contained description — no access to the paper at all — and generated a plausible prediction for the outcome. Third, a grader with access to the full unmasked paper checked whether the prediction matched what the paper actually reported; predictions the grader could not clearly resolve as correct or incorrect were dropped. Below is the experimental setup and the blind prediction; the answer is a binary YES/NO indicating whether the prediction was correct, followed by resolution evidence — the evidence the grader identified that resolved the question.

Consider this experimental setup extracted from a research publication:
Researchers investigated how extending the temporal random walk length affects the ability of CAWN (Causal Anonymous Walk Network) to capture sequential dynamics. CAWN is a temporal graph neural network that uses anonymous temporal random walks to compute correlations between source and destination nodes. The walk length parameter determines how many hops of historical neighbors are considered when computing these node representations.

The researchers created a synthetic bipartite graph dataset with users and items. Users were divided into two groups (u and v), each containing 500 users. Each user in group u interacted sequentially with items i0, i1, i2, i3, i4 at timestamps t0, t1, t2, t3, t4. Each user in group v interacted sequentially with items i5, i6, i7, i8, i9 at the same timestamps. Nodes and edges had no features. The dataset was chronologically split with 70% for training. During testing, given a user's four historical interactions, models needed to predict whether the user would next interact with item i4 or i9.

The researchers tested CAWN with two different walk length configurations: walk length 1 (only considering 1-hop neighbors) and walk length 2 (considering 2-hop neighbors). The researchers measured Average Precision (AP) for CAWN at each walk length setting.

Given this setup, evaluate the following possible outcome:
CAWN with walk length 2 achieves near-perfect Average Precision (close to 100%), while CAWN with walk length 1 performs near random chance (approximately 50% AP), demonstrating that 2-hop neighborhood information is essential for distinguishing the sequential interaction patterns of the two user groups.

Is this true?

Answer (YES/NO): NO